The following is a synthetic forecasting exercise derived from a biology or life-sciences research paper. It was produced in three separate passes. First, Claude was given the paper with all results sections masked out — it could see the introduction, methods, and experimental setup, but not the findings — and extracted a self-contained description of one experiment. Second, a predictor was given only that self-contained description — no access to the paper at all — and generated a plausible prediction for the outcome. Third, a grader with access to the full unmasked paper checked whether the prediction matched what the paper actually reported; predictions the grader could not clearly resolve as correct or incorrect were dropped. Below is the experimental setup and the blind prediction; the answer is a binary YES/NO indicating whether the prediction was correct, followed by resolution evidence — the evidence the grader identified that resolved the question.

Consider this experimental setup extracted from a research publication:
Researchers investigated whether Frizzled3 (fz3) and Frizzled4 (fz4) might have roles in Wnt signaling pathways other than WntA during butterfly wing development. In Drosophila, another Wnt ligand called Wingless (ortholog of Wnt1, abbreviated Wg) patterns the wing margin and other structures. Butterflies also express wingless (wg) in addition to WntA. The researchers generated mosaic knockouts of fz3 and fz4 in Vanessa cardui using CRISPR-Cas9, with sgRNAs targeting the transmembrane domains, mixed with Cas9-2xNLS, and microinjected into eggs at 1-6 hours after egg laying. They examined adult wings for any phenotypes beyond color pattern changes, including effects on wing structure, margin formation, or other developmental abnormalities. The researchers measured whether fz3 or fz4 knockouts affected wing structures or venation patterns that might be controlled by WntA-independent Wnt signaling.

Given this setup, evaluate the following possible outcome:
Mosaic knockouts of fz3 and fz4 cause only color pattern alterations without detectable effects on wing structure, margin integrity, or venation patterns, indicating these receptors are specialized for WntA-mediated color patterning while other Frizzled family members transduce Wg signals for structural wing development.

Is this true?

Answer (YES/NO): NO